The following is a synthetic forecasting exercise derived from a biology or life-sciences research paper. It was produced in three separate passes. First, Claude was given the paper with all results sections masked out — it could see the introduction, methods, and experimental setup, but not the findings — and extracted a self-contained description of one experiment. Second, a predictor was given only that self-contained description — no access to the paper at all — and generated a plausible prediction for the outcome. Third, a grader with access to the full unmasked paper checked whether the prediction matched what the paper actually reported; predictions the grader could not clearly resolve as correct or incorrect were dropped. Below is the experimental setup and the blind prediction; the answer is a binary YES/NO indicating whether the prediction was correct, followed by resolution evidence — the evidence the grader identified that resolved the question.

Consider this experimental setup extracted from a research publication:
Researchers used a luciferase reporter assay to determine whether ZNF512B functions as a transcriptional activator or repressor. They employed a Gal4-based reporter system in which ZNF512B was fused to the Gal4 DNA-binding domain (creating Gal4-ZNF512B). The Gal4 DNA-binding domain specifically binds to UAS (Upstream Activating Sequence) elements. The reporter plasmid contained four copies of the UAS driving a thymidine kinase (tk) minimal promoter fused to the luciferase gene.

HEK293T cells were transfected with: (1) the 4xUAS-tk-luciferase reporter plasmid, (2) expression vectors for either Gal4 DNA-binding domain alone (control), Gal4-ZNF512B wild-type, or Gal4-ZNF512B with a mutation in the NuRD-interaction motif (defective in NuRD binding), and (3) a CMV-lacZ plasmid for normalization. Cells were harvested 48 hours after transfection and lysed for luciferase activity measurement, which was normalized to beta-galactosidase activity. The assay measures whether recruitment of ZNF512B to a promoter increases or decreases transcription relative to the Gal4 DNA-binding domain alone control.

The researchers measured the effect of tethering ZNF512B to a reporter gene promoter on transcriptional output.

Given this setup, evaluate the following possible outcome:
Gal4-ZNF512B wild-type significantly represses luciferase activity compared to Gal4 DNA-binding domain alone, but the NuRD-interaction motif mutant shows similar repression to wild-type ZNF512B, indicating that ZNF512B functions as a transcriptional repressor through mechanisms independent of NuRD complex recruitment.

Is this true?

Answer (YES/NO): NO